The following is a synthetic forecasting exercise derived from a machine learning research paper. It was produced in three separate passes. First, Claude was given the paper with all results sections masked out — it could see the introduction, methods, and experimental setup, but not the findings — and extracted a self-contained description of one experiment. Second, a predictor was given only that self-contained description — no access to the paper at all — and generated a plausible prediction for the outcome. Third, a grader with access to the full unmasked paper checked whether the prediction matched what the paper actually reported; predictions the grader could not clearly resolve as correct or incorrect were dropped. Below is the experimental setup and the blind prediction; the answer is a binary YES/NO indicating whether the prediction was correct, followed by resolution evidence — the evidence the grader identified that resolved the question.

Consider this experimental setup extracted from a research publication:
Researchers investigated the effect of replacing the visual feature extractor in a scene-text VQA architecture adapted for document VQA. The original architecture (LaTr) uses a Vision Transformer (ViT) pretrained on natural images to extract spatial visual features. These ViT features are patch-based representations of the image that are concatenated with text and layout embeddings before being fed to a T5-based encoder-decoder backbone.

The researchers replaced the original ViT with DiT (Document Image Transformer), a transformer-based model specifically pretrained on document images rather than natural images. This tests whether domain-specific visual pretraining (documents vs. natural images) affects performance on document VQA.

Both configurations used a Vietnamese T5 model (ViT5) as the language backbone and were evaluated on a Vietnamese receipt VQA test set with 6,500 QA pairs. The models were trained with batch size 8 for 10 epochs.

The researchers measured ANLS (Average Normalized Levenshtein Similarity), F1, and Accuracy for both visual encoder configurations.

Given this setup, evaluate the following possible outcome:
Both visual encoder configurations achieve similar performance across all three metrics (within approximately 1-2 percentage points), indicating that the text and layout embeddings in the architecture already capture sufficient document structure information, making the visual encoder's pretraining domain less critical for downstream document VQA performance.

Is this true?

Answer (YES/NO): YES